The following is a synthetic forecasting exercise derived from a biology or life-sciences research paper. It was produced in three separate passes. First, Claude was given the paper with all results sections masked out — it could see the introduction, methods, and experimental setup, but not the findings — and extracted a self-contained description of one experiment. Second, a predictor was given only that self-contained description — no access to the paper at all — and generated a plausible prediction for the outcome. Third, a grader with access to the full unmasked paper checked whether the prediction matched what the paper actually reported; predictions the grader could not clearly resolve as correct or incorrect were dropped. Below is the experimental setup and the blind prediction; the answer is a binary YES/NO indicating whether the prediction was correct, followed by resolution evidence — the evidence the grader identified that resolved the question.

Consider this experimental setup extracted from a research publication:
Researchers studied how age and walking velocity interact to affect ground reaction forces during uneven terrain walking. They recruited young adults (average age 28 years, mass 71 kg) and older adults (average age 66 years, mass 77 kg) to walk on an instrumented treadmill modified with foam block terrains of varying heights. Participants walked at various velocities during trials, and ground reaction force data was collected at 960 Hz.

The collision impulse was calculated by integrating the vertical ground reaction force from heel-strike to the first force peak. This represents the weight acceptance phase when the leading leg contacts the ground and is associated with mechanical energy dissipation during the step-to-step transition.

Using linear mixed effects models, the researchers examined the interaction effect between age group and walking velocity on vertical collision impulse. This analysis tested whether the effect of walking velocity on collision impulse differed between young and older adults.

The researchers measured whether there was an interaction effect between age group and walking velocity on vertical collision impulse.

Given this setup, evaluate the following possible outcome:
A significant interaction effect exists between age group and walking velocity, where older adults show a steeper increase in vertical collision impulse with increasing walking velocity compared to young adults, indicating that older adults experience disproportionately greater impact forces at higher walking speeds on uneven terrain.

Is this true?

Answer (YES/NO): YES